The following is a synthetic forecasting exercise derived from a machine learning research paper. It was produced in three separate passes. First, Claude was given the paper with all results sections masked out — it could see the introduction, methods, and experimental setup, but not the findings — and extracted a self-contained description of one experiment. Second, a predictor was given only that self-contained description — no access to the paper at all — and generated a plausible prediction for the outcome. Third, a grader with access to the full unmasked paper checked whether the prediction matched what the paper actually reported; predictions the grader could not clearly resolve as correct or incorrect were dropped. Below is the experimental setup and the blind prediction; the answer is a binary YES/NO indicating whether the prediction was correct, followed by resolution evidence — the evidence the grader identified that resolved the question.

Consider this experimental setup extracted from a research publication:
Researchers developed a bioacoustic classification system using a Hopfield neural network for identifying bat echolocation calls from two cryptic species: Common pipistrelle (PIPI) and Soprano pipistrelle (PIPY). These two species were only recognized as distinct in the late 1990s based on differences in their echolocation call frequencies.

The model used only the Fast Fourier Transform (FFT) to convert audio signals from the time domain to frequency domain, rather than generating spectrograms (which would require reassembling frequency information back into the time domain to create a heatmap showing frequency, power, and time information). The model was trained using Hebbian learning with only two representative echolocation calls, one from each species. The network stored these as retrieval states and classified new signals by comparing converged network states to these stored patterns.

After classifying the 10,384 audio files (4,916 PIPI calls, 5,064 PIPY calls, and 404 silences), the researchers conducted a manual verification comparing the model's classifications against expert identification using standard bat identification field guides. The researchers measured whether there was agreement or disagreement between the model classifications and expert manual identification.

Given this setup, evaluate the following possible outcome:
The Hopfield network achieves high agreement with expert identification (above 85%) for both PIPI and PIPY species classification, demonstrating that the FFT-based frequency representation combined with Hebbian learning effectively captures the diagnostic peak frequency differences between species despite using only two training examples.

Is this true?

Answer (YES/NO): YES